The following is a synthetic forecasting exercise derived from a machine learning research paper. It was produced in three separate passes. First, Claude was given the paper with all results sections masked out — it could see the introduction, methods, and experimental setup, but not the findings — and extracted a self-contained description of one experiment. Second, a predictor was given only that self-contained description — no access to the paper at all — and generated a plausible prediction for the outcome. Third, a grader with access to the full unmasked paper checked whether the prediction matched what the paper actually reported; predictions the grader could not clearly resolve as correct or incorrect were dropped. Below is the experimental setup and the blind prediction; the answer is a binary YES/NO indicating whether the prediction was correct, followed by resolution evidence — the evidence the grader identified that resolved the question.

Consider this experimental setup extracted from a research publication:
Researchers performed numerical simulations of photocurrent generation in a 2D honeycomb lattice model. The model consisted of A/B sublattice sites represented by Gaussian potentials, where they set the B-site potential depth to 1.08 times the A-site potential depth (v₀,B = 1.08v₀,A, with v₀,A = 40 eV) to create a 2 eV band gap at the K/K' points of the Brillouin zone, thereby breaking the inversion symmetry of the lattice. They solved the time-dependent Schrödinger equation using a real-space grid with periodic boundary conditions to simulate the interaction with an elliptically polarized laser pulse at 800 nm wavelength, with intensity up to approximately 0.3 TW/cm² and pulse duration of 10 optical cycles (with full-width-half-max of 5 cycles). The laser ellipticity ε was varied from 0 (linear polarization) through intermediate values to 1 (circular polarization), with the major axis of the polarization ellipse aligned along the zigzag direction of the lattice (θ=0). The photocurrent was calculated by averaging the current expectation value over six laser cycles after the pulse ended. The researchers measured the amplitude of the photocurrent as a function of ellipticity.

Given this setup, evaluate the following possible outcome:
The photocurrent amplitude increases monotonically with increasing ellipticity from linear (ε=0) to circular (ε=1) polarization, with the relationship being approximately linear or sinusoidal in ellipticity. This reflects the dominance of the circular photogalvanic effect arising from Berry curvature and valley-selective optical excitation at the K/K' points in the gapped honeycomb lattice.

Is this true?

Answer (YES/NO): NO